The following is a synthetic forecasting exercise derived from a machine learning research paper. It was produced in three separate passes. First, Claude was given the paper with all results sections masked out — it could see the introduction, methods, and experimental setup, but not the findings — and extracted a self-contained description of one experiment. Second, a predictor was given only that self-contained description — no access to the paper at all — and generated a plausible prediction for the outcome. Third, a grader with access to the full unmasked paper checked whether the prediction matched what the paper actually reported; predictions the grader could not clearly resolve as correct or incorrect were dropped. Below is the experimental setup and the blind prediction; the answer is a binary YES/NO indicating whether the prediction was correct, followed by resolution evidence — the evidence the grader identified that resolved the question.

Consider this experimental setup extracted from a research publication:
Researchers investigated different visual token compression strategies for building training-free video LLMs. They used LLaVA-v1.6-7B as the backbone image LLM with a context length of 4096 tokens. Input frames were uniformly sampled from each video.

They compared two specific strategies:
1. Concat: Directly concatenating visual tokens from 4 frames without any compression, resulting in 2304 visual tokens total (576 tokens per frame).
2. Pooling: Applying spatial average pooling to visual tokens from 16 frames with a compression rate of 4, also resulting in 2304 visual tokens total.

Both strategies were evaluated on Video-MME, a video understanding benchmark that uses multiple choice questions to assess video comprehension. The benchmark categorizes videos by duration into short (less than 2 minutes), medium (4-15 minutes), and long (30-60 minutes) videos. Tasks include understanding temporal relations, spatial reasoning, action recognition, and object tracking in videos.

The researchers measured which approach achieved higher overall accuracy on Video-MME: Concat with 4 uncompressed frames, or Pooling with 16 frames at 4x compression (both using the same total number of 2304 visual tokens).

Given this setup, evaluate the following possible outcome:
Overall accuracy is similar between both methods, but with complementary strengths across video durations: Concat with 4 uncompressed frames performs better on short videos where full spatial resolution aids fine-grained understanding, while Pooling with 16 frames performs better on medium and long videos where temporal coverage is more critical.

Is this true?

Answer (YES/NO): NO